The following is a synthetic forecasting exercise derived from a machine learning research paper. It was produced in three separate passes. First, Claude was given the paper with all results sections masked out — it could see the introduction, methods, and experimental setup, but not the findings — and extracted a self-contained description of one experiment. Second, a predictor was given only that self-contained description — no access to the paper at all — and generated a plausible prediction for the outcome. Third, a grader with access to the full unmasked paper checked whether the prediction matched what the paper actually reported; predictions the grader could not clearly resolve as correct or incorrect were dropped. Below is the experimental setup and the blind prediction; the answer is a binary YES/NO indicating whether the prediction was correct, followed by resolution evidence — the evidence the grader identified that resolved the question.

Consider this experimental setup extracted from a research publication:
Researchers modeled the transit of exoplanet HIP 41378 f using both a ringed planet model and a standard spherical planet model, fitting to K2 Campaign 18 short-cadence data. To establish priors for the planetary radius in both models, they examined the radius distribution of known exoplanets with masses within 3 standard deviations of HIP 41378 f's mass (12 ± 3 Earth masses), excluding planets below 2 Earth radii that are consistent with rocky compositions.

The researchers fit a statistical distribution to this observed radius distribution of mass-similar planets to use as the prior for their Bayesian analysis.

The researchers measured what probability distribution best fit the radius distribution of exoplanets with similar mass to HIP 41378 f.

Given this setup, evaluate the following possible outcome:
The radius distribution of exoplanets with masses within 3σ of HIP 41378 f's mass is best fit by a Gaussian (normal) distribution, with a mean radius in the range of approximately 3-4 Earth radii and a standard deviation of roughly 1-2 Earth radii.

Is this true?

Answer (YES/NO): NO